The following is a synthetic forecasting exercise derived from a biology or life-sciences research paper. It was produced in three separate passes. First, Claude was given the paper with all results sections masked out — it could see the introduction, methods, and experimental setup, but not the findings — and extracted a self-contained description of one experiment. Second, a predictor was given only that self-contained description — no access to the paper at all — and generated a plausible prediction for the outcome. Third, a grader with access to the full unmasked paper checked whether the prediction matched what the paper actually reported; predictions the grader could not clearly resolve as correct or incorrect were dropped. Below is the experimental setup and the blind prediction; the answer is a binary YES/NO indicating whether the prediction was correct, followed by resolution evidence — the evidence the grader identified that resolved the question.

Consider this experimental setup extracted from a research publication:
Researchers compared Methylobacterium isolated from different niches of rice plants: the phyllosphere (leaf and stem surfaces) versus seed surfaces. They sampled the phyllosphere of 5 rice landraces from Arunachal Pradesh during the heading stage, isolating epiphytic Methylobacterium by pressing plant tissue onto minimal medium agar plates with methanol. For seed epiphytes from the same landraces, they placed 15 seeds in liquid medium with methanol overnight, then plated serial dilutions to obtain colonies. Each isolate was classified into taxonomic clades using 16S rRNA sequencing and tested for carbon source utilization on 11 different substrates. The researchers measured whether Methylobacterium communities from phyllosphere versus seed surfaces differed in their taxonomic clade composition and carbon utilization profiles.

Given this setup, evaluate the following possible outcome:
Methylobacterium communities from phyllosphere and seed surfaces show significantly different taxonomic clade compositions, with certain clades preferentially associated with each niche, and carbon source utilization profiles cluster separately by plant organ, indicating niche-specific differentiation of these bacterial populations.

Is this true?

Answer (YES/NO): NO